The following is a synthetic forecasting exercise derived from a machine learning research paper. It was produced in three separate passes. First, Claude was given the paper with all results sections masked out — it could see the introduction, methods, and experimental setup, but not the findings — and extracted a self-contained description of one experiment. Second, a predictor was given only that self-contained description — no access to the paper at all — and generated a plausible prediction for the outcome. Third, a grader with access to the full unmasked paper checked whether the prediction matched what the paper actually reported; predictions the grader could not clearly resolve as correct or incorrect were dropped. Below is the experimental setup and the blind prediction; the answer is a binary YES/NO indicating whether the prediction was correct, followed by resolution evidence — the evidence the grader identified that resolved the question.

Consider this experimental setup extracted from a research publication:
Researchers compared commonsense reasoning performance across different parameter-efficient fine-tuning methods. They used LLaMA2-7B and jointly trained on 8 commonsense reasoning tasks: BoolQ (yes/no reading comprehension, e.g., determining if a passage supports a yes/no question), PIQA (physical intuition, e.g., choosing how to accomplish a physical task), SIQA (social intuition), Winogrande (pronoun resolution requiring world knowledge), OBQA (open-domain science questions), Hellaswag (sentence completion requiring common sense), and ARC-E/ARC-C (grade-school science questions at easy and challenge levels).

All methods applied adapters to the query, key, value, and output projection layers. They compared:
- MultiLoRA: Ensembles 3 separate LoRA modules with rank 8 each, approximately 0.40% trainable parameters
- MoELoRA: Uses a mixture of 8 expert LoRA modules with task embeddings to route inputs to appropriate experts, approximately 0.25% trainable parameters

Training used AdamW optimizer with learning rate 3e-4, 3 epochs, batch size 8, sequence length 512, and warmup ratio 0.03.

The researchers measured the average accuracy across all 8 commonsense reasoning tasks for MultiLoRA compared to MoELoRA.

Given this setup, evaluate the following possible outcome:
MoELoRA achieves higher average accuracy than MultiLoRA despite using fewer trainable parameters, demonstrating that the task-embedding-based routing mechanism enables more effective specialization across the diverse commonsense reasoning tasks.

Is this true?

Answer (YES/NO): YES